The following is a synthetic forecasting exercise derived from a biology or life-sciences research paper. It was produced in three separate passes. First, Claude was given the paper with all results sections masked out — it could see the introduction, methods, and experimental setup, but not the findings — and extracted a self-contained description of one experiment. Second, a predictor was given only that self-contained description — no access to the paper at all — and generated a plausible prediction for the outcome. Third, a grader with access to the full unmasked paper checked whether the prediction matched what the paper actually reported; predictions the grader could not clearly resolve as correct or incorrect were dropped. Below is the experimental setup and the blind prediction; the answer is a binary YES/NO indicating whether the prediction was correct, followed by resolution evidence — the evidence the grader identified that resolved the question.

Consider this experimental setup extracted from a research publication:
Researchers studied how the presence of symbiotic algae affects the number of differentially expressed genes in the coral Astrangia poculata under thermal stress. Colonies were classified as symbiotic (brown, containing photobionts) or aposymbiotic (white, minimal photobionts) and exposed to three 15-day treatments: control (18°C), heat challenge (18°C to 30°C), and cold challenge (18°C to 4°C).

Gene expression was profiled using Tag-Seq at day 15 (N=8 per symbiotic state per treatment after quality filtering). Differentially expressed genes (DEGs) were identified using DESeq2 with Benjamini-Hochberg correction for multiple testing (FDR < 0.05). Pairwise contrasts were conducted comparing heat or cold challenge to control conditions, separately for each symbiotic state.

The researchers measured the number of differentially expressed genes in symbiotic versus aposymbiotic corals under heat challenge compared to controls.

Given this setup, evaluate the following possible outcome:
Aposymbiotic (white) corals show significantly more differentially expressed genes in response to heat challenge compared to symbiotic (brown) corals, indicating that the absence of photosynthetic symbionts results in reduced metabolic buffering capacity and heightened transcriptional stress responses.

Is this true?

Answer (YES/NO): NO